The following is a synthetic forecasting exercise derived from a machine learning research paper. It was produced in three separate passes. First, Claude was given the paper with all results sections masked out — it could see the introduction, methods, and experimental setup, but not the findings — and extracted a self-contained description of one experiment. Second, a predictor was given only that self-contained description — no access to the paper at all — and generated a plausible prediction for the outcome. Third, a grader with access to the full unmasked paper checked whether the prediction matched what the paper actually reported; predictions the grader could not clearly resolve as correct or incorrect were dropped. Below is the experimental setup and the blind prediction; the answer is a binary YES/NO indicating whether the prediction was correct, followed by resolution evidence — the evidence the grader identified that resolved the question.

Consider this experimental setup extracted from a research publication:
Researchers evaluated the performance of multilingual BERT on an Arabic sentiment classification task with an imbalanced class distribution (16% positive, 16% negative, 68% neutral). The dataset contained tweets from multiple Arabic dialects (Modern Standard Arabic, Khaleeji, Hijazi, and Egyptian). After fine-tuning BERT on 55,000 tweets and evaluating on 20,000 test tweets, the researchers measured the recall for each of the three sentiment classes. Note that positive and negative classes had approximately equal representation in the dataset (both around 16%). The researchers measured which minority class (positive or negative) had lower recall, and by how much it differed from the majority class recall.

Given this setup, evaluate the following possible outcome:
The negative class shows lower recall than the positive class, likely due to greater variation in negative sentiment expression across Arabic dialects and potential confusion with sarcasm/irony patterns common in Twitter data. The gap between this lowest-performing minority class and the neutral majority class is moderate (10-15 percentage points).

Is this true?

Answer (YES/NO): NO